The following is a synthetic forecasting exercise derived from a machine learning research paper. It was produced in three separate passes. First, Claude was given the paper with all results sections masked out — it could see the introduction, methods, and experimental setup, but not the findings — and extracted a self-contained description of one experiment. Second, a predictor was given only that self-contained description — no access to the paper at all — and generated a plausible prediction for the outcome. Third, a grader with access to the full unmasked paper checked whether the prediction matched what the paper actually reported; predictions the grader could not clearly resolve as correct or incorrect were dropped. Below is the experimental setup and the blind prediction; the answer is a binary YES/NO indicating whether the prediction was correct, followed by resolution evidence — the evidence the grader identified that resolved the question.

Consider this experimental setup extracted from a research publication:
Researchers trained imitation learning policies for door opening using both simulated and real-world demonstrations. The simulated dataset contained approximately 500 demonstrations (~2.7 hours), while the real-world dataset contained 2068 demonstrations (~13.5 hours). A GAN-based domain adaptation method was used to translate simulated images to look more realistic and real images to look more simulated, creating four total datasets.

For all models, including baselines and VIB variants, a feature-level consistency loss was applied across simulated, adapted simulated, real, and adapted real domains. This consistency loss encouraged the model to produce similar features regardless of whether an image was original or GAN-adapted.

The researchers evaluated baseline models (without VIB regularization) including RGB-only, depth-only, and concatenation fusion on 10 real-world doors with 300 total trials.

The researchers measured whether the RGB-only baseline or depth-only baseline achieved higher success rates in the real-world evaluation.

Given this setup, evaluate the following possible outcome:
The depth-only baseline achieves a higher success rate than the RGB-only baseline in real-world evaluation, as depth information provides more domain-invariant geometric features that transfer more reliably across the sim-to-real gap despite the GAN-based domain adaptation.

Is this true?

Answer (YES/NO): NO